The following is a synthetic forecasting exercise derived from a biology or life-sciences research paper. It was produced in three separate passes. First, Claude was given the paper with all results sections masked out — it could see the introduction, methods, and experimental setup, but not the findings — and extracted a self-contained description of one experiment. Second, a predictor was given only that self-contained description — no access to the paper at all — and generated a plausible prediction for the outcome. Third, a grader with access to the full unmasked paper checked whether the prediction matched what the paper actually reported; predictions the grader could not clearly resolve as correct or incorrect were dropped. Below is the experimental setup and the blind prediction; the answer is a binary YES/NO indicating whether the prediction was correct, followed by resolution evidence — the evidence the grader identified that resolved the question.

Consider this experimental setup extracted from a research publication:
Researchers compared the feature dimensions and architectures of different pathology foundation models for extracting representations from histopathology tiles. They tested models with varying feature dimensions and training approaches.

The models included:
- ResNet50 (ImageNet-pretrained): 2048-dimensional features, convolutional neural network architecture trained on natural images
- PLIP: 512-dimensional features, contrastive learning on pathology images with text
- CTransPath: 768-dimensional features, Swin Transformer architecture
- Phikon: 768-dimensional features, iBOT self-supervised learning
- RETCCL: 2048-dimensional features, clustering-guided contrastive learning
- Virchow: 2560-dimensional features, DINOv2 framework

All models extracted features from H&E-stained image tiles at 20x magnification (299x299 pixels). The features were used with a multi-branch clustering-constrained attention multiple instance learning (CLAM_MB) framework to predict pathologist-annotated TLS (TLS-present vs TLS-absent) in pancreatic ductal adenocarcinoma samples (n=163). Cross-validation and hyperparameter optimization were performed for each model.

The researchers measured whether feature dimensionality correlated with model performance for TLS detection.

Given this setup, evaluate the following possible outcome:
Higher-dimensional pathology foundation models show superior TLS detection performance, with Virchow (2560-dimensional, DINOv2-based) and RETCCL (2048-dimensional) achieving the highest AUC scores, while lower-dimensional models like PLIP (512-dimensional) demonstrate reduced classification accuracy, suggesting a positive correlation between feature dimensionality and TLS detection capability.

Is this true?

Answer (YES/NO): NO